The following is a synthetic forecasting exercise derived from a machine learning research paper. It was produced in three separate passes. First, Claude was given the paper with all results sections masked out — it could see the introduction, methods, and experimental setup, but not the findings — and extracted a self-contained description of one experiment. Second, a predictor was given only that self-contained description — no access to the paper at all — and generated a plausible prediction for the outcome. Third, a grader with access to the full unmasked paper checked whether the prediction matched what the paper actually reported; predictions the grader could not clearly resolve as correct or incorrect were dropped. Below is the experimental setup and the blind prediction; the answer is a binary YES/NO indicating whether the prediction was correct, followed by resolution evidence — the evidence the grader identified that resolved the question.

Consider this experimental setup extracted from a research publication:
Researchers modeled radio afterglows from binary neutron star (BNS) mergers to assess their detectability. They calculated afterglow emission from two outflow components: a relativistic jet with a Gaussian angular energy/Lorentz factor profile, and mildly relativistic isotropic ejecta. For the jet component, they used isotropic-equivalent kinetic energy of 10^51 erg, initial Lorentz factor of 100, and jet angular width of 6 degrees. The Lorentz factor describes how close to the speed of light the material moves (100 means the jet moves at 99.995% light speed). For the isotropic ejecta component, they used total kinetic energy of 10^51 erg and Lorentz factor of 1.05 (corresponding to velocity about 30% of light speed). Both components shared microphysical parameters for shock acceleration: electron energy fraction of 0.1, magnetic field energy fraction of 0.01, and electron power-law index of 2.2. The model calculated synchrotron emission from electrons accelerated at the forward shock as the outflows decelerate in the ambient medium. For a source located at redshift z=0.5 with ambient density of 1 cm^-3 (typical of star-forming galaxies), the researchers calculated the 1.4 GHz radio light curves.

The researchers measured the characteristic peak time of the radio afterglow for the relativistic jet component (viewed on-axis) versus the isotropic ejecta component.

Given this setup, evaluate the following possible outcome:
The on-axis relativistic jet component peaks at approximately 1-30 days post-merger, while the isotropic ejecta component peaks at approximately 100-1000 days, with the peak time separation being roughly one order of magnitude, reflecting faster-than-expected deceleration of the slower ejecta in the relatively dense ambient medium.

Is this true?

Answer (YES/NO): NO